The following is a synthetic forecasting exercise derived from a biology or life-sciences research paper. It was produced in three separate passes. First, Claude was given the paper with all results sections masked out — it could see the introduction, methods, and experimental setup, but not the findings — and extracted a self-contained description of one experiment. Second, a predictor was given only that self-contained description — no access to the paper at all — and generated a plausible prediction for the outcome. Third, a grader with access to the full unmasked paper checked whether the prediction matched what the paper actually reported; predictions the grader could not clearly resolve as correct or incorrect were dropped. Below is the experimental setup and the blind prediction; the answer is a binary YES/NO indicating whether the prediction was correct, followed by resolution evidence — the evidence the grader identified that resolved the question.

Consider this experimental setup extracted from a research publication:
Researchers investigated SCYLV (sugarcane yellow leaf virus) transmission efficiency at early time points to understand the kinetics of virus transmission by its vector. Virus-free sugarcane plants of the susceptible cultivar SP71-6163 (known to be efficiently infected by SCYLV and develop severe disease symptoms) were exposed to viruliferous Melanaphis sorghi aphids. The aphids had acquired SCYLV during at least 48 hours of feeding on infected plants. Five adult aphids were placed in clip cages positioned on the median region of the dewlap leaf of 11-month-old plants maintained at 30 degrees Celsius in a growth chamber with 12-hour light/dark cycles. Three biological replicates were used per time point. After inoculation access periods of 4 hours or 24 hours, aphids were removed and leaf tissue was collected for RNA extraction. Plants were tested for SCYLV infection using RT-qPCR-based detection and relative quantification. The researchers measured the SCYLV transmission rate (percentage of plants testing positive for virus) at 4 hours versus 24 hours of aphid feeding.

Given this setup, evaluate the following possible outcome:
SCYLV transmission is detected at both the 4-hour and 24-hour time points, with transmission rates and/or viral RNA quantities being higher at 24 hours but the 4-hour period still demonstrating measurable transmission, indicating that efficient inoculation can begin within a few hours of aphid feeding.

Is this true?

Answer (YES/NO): YES